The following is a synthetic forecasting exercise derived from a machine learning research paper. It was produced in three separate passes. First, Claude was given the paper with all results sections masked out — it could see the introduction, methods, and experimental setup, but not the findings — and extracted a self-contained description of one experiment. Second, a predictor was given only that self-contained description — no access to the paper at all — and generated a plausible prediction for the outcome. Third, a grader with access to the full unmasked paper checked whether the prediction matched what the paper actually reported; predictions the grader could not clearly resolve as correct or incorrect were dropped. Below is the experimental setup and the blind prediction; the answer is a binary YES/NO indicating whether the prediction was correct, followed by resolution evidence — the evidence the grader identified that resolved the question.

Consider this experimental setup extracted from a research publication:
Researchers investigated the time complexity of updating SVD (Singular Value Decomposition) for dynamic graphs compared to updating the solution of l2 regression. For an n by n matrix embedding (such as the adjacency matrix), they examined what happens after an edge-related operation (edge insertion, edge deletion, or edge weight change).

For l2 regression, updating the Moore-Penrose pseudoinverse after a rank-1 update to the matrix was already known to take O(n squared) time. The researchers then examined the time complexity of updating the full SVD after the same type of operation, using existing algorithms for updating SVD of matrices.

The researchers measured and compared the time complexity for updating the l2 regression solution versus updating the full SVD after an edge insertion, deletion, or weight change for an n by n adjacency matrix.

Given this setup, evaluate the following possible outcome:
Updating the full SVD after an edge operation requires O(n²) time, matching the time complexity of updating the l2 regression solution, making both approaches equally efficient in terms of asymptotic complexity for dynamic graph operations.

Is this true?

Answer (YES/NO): NO